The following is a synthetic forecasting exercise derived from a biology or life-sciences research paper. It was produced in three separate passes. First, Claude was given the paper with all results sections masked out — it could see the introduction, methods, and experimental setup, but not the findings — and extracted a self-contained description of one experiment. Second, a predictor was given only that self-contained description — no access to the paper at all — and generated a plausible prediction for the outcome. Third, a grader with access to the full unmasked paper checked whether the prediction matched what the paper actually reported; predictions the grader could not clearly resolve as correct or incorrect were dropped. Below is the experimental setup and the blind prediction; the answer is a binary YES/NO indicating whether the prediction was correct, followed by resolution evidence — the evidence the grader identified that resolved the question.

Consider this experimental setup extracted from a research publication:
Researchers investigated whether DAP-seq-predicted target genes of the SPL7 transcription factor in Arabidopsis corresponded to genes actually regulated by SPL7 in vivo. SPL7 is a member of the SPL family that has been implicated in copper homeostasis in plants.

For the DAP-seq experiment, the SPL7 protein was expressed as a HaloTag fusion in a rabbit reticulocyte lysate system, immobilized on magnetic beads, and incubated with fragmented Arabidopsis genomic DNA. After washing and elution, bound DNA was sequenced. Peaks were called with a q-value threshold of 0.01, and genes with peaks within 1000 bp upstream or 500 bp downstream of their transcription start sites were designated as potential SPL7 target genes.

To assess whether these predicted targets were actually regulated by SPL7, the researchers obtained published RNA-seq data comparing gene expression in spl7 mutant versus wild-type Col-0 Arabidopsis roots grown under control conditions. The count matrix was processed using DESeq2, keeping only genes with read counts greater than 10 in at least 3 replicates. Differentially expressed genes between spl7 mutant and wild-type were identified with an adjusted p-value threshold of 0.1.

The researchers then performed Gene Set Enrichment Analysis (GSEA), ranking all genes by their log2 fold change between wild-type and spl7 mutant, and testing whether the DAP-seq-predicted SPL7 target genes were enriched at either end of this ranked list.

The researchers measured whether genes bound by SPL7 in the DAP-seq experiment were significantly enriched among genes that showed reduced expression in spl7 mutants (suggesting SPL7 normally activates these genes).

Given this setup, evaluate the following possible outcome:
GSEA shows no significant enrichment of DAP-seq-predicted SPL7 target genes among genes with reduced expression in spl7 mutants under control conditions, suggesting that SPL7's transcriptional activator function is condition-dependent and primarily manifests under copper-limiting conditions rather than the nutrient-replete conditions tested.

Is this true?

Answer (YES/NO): NO